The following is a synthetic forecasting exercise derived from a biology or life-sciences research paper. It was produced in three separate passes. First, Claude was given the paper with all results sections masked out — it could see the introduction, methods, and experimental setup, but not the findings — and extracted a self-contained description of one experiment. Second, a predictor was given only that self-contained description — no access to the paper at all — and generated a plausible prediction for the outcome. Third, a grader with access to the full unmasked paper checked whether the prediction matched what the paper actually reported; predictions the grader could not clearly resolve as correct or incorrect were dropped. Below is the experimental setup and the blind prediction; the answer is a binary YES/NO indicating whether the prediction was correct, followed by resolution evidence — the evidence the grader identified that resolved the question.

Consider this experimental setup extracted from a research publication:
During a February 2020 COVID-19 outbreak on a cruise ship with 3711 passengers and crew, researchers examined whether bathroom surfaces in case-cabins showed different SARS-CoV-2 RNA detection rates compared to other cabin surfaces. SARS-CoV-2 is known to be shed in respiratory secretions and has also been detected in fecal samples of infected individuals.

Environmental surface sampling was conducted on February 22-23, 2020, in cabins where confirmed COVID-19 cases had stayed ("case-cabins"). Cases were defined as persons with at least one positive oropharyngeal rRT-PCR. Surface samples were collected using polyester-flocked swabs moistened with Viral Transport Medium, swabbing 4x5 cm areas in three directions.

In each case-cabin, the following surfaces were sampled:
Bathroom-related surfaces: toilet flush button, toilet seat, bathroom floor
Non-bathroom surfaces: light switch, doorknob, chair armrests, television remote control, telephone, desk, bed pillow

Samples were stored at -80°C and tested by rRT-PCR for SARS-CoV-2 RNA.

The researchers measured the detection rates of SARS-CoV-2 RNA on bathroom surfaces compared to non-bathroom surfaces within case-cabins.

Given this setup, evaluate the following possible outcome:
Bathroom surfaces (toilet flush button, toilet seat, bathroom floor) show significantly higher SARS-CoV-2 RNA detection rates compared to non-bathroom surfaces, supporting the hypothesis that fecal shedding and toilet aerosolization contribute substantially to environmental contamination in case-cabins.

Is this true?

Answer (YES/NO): NO